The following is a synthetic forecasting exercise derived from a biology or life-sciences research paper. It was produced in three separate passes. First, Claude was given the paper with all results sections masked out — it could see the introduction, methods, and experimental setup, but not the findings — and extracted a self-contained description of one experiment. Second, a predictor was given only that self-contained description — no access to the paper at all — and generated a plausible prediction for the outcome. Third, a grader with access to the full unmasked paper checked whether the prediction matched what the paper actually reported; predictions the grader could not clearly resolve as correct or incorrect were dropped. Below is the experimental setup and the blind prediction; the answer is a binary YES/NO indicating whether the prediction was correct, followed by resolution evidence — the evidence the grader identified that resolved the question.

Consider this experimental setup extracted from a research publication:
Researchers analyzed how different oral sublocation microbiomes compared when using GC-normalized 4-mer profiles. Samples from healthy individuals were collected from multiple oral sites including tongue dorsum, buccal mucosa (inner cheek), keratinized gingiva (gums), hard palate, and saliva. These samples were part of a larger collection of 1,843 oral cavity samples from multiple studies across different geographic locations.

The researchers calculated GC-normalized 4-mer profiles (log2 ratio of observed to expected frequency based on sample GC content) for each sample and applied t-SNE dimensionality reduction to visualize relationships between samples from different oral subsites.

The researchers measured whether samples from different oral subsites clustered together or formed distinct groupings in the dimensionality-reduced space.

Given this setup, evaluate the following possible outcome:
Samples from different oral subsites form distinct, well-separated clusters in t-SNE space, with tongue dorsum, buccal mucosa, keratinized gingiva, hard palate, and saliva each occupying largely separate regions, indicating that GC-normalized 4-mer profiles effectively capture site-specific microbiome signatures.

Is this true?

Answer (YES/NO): NO